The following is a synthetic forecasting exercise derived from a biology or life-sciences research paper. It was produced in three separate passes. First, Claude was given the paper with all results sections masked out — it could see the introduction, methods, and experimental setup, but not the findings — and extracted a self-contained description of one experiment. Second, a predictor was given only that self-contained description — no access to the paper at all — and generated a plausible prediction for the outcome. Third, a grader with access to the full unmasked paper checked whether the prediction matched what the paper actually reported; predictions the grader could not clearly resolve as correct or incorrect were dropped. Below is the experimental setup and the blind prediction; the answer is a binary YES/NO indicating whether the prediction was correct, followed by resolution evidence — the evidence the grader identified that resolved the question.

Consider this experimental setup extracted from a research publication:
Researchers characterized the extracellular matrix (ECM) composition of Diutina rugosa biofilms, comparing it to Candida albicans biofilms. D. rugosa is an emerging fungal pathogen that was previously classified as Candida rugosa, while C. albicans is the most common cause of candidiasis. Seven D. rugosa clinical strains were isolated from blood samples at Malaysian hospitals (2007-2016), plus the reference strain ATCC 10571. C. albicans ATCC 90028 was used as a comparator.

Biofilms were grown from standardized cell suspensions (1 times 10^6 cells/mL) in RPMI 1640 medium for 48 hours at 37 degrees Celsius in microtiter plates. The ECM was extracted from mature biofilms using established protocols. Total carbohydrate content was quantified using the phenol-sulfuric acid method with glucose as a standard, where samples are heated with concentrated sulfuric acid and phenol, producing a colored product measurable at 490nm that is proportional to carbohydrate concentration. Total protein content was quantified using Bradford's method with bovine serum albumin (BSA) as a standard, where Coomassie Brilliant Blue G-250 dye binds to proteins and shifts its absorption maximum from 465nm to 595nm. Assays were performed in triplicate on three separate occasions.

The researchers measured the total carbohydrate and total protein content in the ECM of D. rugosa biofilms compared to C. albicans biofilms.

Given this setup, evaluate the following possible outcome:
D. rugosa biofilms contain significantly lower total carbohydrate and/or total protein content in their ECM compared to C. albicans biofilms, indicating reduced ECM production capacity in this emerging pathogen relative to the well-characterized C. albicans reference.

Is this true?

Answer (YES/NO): NO